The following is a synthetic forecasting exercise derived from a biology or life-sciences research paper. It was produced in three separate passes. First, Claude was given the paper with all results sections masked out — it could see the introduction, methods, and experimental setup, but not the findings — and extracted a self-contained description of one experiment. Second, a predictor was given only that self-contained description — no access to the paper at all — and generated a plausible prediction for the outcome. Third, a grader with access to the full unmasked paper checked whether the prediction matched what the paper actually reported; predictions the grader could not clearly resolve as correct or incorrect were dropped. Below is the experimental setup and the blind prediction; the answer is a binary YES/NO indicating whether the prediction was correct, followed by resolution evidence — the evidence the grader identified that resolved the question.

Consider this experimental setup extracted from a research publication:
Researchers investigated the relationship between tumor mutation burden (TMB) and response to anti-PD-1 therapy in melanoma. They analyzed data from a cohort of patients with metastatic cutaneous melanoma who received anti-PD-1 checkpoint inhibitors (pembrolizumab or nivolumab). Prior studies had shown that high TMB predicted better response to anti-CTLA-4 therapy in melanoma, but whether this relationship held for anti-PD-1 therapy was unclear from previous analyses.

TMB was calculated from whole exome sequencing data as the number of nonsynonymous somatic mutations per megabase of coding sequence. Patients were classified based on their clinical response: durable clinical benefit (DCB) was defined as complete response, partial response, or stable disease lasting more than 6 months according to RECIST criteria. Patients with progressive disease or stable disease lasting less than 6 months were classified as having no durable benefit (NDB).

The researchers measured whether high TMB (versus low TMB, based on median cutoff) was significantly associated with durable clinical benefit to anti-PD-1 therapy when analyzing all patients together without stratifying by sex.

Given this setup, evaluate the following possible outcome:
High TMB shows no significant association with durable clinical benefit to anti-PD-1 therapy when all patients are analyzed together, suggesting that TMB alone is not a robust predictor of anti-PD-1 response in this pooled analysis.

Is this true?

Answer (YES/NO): YES